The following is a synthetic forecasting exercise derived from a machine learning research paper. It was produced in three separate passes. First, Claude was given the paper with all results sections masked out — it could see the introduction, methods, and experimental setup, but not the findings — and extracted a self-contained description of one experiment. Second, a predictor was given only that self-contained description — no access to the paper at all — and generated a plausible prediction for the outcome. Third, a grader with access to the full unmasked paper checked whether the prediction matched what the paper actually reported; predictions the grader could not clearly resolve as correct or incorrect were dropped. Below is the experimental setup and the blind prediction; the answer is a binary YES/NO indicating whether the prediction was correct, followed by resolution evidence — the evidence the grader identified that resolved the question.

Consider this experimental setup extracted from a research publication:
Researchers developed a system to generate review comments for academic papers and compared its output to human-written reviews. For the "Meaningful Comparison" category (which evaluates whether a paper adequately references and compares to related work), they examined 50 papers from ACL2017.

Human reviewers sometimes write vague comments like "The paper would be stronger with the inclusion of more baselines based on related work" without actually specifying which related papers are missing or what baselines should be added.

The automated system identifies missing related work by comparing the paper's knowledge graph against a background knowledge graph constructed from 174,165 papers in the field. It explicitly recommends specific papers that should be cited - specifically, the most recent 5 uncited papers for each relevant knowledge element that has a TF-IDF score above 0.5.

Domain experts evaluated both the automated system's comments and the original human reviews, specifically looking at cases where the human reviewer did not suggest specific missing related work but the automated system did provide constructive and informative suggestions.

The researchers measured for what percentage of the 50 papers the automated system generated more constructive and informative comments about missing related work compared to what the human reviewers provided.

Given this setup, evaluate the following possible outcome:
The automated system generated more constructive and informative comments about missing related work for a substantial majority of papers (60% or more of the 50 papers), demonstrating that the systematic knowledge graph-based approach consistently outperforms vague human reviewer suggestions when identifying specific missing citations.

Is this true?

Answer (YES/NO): NO